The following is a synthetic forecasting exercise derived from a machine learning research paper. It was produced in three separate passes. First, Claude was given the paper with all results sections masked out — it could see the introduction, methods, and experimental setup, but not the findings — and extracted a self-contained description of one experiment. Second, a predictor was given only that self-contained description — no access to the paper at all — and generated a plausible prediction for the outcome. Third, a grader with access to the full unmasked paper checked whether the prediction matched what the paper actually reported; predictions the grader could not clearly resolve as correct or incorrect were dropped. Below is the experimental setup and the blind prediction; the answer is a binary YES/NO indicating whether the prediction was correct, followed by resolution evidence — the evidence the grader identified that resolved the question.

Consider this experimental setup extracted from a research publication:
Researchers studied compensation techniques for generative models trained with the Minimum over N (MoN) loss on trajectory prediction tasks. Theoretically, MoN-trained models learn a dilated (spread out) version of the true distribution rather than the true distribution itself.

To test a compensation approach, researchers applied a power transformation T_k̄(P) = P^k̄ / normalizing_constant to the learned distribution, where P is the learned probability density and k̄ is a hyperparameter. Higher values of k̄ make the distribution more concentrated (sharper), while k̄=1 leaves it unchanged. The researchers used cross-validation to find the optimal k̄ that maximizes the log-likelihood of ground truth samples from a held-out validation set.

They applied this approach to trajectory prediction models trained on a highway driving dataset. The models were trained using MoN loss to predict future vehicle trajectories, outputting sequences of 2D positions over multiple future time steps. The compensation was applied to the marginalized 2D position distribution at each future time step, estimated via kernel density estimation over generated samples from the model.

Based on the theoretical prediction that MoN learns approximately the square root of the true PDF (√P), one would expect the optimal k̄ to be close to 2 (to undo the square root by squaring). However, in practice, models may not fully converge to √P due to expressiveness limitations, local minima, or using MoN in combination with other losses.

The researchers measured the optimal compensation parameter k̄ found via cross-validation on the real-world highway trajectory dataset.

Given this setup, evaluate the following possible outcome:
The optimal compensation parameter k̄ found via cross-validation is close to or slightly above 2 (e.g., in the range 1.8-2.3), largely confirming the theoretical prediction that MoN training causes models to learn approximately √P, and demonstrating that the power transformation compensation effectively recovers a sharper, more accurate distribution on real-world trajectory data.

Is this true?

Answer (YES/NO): YES